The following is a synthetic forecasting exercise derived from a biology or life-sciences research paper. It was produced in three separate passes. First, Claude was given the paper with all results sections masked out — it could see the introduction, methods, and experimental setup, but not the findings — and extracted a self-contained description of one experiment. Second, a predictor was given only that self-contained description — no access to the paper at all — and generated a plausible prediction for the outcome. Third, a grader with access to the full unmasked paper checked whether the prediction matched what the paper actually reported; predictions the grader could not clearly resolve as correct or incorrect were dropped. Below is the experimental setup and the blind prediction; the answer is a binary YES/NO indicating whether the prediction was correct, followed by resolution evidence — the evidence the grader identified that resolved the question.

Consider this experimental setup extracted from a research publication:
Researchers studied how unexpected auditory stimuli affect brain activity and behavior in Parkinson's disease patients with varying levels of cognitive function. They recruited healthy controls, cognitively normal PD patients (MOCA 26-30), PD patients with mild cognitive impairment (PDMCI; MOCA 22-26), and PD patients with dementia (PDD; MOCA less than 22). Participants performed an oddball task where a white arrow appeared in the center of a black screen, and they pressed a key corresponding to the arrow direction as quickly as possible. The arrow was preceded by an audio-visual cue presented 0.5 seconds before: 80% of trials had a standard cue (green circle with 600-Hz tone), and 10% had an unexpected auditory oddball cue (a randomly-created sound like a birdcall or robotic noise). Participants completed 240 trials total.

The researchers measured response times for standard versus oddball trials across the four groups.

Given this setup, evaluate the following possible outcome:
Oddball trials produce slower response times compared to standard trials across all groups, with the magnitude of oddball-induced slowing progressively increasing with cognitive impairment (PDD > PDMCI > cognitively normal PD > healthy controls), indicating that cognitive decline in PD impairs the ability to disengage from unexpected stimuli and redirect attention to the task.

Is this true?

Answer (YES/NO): NO